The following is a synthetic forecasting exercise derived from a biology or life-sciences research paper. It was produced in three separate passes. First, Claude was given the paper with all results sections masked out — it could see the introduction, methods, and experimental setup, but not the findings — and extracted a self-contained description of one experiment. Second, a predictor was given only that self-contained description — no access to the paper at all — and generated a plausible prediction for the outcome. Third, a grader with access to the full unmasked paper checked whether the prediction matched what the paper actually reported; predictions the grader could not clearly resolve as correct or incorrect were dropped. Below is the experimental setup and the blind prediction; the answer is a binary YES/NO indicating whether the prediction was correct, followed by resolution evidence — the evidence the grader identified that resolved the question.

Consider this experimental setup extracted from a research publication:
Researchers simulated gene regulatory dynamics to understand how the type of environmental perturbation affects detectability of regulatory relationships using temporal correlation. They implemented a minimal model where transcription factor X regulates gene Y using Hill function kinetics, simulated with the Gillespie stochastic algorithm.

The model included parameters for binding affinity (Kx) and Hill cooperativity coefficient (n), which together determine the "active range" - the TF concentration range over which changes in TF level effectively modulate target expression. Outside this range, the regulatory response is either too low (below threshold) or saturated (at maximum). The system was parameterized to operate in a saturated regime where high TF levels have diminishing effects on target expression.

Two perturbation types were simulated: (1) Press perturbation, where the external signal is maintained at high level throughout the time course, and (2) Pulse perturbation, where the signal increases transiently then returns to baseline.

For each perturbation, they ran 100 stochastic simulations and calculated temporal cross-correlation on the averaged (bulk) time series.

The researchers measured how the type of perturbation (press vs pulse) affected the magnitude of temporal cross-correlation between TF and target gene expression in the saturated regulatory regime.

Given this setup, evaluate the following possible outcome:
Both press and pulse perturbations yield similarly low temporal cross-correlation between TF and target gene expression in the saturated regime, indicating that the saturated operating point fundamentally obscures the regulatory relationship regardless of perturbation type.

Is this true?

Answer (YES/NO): NO